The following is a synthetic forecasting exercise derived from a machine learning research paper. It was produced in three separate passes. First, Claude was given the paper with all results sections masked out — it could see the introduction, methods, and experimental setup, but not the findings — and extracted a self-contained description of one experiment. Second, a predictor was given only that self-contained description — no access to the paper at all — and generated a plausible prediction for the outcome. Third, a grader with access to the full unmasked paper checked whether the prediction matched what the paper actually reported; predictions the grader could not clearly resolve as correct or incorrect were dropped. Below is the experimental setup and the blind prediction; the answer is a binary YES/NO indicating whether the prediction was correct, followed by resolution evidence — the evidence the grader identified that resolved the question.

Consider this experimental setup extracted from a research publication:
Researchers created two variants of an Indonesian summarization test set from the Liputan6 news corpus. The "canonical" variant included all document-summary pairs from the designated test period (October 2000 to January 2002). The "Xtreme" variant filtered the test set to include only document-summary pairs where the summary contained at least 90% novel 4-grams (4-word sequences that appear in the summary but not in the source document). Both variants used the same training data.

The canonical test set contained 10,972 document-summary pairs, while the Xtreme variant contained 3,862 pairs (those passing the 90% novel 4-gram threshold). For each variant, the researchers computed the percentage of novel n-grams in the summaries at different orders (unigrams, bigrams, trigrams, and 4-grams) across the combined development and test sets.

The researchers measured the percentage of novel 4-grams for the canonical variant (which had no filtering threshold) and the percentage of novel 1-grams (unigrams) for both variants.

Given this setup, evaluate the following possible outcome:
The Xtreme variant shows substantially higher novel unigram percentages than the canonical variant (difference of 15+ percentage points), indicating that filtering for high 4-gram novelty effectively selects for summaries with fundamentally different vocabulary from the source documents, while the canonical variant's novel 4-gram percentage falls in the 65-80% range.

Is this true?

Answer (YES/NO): NO